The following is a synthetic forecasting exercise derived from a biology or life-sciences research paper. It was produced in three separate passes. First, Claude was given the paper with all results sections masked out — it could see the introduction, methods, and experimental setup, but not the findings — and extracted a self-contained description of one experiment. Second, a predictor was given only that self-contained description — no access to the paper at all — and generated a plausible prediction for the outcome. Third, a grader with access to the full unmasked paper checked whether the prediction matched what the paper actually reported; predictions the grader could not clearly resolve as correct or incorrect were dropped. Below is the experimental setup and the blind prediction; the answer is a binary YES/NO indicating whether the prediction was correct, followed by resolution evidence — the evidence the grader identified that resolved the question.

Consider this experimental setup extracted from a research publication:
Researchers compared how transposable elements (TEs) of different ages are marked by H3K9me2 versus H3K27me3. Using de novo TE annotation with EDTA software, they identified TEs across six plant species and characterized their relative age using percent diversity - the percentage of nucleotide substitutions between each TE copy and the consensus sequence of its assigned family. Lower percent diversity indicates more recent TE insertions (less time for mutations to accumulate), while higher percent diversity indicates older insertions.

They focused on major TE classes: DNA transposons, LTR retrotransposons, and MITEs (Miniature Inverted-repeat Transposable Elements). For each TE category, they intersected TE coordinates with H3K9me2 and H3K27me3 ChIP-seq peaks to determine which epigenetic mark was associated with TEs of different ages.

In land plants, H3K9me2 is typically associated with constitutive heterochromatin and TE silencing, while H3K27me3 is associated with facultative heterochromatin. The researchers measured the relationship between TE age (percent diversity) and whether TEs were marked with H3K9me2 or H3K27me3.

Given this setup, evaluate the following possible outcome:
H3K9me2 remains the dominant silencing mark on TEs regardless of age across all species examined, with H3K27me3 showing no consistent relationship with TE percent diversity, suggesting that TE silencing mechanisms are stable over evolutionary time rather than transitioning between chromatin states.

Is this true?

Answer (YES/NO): NO